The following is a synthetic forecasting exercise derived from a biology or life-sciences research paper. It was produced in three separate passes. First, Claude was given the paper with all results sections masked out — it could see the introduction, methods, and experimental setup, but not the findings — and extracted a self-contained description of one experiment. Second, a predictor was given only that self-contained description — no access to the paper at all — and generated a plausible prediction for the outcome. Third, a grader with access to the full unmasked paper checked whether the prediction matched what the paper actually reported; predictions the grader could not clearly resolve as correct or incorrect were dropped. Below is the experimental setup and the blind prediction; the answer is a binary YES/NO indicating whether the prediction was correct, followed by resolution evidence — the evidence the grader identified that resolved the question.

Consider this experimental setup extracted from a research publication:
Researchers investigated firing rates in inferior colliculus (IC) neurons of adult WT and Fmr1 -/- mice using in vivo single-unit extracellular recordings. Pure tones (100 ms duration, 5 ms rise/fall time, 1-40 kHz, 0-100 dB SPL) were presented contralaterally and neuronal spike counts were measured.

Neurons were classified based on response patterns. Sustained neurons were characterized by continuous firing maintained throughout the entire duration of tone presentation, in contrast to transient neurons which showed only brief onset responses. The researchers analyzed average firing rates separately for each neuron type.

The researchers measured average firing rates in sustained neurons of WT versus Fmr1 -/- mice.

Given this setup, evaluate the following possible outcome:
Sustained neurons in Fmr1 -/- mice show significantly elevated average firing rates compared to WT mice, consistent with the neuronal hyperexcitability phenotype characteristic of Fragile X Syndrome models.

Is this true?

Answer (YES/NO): YES